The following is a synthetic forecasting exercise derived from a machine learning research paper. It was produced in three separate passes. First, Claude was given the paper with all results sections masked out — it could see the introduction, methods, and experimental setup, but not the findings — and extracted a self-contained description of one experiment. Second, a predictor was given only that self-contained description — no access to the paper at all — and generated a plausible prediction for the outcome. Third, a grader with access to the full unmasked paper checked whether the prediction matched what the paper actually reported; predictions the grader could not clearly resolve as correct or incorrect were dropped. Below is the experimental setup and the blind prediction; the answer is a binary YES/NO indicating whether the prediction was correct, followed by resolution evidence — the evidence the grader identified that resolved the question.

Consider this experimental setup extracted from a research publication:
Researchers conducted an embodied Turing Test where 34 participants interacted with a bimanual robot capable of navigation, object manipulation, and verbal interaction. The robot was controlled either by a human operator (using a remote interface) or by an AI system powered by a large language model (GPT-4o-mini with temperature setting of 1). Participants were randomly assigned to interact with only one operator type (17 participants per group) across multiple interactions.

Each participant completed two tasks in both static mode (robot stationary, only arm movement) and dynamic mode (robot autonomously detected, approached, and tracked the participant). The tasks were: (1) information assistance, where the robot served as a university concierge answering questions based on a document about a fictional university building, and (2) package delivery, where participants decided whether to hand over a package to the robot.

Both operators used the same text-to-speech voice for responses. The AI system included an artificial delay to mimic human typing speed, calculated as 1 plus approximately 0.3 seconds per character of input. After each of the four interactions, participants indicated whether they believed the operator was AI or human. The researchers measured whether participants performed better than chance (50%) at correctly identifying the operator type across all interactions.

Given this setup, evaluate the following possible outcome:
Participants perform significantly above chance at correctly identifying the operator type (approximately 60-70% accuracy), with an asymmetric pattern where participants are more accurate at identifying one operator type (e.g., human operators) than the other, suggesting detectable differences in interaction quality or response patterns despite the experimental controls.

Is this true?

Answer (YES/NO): NO